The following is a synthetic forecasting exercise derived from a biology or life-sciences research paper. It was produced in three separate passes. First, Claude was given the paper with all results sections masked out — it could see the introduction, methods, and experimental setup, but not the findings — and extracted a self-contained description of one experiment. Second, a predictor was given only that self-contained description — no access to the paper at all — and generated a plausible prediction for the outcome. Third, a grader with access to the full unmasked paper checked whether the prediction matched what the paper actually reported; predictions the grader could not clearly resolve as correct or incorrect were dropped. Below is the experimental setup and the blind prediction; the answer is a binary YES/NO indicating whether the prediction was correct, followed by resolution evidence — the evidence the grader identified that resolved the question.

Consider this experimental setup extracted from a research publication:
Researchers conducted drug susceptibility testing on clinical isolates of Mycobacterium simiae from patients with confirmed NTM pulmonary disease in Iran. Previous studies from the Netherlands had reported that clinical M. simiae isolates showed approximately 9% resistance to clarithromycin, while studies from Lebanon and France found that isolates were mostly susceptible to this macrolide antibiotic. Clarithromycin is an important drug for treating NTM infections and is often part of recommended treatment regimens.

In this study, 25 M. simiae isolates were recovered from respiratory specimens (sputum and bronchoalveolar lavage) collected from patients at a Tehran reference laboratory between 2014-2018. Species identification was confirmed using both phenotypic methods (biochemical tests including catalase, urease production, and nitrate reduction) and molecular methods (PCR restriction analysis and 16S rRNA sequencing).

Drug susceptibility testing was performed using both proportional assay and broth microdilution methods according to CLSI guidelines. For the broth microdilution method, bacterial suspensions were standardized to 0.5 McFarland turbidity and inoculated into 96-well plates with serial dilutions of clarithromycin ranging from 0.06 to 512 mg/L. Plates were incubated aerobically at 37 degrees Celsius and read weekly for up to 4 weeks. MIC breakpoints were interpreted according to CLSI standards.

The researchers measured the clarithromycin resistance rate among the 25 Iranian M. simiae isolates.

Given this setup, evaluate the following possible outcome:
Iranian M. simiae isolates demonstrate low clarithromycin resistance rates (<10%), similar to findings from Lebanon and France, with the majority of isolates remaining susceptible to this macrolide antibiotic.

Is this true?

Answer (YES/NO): NO